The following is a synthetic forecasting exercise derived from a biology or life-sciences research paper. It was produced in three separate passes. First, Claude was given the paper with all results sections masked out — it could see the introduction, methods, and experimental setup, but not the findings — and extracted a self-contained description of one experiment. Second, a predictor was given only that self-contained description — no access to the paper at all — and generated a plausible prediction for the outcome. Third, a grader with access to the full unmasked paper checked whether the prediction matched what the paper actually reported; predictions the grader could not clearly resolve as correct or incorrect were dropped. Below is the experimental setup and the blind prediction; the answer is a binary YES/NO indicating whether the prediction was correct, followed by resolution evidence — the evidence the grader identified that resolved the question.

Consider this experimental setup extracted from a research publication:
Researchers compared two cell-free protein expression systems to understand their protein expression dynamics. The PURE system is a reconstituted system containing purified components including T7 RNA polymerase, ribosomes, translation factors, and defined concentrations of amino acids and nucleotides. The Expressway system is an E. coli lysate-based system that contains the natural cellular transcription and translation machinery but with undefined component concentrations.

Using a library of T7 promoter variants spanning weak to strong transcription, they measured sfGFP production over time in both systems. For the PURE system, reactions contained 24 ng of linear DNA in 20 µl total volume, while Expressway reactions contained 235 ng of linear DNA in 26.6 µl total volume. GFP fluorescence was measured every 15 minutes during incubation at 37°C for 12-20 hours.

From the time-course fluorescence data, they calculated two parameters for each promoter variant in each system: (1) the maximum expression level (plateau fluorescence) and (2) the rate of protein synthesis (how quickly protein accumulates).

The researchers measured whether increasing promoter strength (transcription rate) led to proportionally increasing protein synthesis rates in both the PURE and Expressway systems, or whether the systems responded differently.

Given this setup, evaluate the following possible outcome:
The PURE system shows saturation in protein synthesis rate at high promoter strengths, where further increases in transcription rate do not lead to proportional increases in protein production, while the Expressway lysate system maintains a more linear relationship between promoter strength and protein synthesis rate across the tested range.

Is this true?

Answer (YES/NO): YES